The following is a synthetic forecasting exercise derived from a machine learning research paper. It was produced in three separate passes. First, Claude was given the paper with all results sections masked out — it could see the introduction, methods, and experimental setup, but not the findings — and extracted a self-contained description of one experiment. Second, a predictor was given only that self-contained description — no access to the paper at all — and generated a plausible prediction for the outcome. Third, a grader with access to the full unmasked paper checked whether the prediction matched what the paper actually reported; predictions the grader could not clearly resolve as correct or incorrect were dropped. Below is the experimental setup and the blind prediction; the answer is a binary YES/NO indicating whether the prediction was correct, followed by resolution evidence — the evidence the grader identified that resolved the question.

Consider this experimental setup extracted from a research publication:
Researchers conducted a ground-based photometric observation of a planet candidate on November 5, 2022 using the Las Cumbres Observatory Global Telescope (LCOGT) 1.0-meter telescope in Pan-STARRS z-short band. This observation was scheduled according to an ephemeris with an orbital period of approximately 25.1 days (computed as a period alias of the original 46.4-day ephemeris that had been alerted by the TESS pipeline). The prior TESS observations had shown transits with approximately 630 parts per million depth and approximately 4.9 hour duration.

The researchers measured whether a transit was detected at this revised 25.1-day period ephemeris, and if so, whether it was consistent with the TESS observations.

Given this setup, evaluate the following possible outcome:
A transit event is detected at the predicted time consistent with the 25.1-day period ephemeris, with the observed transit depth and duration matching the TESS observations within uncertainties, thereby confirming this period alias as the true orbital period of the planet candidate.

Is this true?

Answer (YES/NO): YES